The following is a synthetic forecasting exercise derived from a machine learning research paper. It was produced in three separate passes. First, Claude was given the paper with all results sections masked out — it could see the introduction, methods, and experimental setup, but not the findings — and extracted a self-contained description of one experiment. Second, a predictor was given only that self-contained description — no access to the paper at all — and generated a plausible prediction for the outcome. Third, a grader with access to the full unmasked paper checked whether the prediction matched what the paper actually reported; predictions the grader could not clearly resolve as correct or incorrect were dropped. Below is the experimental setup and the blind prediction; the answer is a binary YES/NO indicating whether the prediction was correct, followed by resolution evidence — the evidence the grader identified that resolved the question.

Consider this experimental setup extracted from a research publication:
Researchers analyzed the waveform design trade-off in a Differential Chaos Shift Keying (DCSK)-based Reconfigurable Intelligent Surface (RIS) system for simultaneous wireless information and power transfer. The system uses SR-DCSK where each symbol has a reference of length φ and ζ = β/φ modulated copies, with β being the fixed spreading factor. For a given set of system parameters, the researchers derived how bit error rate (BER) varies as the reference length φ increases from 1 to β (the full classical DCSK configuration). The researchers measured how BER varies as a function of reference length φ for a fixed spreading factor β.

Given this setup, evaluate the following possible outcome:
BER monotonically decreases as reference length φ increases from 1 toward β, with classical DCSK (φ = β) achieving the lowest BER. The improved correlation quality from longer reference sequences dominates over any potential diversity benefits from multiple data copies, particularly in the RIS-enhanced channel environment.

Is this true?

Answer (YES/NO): NO